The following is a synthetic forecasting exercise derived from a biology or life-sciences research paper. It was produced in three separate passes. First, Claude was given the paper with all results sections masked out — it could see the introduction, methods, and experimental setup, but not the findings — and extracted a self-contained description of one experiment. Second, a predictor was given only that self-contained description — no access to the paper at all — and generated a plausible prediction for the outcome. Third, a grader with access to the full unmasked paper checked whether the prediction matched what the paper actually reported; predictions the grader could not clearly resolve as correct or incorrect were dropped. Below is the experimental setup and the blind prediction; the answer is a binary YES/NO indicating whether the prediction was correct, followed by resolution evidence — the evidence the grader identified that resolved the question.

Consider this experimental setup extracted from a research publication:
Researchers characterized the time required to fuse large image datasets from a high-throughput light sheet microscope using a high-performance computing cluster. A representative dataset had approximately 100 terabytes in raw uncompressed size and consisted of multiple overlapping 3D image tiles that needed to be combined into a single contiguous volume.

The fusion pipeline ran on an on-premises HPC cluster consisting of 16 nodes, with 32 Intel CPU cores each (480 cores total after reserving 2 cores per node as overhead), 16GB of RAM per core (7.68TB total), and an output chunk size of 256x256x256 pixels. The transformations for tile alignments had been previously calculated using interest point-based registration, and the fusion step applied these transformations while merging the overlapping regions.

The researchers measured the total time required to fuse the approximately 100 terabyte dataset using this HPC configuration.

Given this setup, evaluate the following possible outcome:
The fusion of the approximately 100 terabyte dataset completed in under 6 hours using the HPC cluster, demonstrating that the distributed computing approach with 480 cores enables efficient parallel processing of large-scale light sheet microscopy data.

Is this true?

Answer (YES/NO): NO